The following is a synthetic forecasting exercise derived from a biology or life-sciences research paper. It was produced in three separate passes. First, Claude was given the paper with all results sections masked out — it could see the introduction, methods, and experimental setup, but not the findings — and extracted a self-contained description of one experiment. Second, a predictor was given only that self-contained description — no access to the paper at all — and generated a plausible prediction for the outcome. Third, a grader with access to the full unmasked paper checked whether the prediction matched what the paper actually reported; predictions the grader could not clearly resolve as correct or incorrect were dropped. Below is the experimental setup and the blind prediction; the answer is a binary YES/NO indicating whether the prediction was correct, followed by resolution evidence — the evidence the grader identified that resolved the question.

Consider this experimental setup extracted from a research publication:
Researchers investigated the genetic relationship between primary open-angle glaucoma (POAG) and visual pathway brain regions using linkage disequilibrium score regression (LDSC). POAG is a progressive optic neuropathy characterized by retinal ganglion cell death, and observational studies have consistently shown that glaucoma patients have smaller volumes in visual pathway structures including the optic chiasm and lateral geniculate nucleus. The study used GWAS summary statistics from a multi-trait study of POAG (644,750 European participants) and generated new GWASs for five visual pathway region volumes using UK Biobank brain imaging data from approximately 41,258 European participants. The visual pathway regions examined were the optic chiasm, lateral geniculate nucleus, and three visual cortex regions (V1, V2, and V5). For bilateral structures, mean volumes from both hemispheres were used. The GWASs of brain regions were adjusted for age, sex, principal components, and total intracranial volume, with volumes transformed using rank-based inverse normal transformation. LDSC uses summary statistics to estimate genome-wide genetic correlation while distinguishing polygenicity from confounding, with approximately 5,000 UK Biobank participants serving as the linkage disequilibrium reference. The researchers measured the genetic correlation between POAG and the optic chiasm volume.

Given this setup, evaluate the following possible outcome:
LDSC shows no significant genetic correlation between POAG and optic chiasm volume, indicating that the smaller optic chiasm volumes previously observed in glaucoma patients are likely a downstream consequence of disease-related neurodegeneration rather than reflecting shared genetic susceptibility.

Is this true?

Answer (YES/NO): NO